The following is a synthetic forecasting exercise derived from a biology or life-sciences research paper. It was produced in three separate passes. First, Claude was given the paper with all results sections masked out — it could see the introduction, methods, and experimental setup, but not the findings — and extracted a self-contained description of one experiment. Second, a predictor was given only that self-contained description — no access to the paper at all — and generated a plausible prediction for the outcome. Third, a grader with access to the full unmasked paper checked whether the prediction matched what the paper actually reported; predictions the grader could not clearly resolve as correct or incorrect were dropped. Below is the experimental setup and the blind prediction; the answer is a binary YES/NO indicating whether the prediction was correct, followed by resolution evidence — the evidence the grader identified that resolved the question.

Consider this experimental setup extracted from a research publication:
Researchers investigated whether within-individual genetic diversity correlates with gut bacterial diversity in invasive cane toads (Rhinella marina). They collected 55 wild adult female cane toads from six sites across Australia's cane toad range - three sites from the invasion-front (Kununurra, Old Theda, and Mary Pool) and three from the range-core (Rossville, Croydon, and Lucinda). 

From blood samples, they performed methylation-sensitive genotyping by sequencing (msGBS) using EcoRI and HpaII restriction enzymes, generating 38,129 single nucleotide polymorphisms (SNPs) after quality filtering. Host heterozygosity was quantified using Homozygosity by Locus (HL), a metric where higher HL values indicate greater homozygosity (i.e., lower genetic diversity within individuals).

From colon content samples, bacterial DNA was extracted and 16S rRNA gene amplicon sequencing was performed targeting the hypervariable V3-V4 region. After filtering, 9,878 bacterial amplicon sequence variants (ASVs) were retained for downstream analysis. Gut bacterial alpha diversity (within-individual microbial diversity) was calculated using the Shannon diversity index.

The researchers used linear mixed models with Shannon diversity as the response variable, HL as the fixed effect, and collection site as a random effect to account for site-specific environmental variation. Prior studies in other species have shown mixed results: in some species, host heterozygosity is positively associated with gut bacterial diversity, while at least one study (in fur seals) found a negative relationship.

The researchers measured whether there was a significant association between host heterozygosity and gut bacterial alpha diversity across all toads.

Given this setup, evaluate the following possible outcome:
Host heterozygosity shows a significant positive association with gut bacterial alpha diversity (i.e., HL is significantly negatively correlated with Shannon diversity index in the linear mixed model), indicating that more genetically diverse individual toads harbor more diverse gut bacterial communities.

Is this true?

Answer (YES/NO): NO